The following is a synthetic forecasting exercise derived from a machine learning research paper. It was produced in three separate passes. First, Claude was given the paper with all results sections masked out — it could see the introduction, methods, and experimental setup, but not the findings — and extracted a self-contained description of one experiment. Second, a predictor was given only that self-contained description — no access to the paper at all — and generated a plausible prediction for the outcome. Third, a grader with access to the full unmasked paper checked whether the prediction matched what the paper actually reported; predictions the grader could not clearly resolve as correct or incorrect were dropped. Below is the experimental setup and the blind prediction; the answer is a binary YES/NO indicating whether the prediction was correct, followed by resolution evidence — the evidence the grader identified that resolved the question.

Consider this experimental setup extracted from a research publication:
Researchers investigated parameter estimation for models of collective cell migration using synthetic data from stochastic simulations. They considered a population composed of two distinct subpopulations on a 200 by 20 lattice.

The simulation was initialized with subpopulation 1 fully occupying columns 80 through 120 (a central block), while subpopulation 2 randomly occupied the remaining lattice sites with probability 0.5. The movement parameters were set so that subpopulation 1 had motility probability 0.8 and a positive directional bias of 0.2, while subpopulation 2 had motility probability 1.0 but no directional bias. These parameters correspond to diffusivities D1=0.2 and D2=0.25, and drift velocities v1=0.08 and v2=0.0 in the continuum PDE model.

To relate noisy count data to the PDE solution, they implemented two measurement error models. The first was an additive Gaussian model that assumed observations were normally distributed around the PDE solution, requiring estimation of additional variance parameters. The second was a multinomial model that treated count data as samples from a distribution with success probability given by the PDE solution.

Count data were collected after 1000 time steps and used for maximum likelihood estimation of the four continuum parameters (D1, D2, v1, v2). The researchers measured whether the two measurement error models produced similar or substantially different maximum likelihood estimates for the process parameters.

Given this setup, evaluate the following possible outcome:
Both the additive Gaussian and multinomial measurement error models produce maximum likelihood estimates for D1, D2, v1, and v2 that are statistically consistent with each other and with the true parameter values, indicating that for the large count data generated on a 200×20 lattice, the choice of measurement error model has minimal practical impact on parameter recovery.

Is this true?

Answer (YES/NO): NO